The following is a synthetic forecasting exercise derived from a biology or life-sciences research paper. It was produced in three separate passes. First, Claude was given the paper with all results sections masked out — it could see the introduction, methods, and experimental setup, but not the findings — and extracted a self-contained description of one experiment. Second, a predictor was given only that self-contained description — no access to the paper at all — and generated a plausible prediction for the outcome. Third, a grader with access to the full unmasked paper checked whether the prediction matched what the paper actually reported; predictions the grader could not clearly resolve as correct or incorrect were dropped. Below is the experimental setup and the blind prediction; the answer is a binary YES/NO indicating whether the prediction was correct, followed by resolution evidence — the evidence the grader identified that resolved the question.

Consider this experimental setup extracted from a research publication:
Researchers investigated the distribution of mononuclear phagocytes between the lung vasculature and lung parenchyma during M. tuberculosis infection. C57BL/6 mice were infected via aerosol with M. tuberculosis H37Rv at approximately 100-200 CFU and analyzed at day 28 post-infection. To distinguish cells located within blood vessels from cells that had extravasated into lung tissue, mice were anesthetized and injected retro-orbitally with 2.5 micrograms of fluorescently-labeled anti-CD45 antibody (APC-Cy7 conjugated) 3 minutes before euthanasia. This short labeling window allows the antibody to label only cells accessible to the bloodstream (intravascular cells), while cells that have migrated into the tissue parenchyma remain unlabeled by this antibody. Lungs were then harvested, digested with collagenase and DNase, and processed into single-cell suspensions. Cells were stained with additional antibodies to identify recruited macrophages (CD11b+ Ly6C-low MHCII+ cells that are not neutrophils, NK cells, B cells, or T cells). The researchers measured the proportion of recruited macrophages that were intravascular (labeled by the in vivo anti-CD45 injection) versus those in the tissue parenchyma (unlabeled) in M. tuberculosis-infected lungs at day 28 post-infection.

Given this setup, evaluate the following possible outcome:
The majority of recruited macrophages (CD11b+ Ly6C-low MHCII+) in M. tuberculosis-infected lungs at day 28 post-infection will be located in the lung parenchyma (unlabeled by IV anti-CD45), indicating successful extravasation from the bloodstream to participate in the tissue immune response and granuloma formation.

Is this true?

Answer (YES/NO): NO